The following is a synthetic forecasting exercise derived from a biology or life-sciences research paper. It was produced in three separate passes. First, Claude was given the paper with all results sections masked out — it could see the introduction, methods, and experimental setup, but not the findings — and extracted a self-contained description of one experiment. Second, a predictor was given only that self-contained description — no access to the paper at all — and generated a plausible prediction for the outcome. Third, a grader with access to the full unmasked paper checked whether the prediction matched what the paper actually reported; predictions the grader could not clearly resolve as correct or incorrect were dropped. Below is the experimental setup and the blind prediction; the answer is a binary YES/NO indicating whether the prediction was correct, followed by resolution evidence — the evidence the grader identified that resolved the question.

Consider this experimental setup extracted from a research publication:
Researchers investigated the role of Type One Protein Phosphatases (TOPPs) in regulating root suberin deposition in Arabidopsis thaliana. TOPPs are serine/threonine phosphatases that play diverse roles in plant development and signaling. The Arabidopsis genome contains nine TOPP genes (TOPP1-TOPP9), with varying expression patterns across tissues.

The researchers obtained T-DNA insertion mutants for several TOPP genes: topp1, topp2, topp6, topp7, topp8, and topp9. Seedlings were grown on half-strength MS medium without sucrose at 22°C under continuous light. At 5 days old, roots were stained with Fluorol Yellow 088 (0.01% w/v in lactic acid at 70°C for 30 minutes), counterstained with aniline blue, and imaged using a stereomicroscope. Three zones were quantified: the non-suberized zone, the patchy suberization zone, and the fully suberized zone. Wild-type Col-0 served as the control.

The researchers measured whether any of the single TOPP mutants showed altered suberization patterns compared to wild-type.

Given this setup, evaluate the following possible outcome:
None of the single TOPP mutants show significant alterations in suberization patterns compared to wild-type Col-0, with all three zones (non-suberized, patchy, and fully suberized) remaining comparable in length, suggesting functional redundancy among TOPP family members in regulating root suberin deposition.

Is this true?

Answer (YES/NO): NO